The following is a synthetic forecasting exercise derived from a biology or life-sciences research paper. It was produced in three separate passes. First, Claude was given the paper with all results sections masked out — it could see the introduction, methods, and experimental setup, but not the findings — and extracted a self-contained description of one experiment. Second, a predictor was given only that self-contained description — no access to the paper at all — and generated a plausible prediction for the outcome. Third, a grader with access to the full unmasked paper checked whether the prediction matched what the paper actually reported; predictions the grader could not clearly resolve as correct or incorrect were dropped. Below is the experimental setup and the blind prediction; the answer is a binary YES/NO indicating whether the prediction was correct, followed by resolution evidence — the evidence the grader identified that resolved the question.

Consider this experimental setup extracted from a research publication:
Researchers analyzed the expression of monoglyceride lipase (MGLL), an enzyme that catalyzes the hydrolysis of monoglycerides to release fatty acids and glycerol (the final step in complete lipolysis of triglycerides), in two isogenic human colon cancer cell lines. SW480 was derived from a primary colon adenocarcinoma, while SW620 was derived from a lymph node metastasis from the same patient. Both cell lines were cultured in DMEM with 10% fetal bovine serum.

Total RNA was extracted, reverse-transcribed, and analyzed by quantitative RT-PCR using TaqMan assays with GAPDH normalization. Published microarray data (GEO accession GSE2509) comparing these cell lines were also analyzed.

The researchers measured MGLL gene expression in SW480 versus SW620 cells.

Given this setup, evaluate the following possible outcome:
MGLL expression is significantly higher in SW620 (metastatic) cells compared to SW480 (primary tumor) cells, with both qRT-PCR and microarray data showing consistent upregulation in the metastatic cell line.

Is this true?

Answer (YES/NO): NO